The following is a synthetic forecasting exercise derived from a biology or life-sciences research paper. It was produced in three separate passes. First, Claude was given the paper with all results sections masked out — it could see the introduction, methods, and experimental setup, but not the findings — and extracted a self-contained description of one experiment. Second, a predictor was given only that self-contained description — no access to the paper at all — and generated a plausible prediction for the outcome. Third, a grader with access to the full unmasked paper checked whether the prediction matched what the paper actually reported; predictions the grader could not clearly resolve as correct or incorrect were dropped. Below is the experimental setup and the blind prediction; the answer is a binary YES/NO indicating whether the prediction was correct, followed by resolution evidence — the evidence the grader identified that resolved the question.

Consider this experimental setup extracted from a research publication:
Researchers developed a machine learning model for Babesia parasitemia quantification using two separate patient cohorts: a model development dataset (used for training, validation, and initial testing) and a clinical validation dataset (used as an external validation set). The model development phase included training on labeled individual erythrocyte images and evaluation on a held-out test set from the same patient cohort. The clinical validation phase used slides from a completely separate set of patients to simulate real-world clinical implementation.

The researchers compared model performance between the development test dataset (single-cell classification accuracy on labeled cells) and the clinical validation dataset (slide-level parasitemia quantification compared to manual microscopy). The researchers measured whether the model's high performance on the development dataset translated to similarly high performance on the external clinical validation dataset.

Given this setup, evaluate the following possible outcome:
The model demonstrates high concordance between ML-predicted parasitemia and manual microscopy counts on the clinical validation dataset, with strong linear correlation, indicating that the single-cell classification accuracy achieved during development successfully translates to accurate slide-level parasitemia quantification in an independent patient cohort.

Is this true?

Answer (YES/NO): NO